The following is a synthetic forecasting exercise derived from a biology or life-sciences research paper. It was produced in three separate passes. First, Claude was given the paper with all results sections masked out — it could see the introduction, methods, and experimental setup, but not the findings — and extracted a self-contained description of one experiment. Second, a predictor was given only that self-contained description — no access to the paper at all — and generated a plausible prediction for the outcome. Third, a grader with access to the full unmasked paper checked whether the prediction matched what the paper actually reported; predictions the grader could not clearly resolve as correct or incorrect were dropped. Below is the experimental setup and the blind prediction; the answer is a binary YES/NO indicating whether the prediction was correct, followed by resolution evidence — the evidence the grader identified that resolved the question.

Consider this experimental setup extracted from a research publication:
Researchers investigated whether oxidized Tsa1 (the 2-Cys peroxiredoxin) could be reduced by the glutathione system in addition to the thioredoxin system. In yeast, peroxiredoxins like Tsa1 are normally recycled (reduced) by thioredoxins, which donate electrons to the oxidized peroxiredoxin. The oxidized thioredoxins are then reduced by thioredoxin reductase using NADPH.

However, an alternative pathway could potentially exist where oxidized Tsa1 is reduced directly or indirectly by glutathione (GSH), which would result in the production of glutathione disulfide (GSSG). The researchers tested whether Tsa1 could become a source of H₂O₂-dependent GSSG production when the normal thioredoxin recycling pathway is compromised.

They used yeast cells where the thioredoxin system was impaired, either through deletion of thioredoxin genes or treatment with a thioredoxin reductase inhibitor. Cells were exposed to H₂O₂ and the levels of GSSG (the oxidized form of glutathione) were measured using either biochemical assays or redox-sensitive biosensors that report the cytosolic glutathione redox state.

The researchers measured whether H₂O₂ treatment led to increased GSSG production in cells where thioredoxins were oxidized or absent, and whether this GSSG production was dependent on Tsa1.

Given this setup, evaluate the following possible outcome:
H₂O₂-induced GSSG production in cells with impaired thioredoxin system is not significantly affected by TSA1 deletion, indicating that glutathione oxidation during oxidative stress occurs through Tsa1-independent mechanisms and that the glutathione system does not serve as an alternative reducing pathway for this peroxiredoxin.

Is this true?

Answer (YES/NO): NO